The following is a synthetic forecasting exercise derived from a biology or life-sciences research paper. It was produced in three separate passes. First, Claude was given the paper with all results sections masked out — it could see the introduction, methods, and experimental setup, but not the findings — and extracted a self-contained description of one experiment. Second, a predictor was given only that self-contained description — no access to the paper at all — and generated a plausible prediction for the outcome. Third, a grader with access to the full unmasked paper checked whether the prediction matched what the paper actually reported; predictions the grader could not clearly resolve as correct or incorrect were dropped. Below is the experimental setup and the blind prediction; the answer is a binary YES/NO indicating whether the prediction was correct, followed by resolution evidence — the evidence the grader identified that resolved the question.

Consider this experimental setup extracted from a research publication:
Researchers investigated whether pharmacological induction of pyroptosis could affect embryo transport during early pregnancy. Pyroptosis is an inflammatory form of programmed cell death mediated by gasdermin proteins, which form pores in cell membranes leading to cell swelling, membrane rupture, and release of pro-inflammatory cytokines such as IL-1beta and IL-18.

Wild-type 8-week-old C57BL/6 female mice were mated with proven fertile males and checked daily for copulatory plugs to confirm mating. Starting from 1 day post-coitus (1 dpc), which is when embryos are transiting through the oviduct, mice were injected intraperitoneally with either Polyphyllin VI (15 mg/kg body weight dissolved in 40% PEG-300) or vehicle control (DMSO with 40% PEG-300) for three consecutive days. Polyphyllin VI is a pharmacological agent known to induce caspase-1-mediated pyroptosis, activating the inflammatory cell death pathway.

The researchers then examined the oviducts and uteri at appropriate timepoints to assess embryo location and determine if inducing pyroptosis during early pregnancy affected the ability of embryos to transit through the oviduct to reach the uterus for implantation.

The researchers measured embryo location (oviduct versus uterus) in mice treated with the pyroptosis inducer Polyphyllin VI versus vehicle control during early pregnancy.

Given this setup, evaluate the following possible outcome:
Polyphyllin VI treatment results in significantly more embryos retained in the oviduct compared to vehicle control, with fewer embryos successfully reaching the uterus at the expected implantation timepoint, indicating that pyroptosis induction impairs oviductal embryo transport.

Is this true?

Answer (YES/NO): YES